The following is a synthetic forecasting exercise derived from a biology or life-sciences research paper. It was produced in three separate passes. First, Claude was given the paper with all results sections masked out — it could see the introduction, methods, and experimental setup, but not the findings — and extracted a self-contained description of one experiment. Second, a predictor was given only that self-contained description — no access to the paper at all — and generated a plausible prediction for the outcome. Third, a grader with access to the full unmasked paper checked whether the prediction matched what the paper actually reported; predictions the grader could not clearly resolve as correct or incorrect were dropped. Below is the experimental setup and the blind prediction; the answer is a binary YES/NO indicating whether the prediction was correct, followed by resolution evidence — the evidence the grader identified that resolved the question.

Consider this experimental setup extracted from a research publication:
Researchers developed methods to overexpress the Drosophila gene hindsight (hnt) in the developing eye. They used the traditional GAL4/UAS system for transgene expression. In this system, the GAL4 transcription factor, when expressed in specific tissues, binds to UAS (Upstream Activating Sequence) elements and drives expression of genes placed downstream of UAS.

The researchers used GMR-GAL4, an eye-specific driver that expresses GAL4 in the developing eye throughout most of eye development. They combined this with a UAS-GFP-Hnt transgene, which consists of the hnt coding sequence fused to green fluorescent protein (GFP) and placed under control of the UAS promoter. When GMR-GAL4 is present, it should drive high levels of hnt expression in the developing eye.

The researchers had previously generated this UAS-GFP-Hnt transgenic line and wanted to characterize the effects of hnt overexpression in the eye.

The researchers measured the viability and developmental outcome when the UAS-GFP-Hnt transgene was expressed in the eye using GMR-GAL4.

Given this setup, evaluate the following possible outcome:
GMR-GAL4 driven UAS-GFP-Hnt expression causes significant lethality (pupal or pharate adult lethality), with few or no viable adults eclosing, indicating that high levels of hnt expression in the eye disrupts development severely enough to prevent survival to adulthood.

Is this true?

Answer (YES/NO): YES